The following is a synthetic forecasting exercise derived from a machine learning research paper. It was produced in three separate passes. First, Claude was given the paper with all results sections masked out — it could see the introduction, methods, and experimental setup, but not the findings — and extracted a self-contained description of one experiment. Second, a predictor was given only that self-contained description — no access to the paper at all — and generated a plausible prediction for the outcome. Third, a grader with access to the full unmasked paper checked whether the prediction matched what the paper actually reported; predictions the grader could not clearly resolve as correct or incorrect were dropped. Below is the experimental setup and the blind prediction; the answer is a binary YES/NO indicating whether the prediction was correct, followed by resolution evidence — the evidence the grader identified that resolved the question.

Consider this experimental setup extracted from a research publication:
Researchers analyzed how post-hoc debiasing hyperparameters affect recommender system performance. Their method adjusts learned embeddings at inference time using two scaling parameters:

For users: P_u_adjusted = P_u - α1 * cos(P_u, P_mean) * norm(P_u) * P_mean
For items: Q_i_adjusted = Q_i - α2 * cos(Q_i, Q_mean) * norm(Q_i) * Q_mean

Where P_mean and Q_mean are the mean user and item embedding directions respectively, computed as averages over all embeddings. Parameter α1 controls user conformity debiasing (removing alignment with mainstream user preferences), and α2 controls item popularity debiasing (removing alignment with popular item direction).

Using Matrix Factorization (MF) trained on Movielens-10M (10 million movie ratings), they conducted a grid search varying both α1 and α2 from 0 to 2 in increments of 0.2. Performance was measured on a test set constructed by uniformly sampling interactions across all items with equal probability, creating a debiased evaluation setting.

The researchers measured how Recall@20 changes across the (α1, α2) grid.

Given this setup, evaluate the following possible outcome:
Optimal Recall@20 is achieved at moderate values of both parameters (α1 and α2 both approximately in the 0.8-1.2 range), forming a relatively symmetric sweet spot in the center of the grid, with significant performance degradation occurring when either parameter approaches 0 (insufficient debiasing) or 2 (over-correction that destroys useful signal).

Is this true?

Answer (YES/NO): NO